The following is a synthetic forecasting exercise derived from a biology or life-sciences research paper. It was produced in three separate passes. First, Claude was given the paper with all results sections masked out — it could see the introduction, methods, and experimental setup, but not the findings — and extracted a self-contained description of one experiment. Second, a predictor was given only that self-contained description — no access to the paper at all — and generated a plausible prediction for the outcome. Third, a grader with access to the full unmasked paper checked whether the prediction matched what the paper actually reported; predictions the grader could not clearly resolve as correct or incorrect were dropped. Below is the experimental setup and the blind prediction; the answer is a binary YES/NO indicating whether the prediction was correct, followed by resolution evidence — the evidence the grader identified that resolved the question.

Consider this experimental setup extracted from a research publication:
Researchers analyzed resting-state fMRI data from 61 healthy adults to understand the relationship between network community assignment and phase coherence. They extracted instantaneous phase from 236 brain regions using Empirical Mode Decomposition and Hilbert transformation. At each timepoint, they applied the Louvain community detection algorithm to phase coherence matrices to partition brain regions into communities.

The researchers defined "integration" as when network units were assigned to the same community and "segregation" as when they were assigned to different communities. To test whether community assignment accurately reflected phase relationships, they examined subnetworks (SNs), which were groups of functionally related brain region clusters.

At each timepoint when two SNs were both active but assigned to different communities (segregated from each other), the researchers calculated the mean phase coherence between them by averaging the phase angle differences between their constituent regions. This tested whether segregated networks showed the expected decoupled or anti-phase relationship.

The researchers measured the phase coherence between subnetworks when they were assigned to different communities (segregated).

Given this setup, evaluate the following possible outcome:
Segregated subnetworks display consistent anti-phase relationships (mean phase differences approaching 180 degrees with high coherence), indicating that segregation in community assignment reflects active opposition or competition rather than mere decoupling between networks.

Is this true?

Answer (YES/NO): NO